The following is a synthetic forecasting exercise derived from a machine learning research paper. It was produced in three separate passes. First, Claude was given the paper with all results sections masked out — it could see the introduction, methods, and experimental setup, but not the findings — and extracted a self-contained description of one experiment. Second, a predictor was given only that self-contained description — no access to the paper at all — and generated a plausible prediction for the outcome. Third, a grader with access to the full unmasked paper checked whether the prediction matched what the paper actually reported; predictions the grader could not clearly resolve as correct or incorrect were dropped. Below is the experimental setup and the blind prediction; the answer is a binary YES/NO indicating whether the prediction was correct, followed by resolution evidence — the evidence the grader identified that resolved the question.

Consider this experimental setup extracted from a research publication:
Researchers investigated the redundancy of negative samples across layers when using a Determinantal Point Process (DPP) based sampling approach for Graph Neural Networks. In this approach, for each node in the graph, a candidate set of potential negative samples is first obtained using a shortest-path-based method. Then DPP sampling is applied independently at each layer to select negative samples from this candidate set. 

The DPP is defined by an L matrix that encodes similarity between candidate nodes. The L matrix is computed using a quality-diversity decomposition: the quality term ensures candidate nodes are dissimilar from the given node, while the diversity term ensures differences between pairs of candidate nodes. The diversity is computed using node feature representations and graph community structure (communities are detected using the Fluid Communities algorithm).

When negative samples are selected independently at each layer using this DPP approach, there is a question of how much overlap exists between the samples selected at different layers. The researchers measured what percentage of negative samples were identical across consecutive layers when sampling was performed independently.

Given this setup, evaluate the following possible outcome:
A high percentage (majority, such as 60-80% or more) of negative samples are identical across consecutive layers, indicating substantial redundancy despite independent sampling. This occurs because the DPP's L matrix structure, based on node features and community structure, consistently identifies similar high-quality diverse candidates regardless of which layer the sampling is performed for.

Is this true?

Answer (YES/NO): YES